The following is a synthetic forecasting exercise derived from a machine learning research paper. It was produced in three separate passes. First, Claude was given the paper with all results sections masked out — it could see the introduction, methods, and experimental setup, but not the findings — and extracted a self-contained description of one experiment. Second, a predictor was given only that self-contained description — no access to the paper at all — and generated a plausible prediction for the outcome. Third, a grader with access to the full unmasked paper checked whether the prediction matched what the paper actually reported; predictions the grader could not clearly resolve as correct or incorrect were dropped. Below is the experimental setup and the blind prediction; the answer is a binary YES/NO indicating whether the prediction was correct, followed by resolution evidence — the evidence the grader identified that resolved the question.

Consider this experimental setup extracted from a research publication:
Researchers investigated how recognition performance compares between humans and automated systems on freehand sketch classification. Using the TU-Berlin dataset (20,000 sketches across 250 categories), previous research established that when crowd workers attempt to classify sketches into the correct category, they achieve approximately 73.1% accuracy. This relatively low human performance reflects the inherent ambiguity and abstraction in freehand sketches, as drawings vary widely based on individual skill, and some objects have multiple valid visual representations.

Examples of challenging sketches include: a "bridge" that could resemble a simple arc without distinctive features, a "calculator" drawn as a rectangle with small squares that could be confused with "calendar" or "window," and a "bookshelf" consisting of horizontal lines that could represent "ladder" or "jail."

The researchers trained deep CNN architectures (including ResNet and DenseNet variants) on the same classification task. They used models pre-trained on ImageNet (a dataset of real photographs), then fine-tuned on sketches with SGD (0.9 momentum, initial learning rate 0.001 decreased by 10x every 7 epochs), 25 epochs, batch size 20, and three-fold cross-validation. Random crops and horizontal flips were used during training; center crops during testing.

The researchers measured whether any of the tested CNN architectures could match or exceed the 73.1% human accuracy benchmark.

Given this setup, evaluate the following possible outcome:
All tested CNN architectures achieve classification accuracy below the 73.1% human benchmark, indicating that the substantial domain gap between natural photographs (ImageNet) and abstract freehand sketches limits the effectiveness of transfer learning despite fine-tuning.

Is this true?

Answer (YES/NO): NO